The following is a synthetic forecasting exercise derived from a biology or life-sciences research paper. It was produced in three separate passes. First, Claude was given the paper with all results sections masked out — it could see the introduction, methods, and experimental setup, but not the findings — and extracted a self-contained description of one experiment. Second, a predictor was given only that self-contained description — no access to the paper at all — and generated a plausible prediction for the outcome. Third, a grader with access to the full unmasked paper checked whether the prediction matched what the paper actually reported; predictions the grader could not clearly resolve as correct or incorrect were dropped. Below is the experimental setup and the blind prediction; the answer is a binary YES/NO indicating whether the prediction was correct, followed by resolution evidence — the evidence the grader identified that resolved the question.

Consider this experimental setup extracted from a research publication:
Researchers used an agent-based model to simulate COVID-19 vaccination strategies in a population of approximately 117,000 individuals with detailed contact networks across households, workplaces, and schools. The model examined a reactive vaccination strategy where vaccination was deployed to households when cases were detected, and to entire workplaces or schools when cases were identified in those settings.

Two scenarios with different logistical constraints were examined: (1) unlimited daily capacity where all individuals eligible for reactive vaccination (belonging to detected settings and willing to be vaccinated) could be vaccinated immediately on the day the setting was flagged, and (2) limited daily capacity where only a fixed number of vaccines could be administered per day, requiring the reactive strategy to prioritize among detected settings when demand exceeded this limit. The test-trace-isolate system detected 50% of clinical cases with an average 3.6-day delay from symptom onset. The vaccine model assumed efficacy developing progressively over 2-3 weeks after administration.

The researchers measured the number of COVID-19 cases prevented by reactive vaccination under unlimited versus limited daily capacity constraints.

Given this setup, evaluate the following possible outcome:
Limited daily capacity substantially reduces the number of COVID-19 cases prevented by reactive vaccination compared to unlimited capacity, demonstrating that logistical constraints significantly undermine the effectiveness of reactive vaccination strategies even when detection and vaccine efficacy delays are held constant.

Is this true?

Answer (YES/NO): YES